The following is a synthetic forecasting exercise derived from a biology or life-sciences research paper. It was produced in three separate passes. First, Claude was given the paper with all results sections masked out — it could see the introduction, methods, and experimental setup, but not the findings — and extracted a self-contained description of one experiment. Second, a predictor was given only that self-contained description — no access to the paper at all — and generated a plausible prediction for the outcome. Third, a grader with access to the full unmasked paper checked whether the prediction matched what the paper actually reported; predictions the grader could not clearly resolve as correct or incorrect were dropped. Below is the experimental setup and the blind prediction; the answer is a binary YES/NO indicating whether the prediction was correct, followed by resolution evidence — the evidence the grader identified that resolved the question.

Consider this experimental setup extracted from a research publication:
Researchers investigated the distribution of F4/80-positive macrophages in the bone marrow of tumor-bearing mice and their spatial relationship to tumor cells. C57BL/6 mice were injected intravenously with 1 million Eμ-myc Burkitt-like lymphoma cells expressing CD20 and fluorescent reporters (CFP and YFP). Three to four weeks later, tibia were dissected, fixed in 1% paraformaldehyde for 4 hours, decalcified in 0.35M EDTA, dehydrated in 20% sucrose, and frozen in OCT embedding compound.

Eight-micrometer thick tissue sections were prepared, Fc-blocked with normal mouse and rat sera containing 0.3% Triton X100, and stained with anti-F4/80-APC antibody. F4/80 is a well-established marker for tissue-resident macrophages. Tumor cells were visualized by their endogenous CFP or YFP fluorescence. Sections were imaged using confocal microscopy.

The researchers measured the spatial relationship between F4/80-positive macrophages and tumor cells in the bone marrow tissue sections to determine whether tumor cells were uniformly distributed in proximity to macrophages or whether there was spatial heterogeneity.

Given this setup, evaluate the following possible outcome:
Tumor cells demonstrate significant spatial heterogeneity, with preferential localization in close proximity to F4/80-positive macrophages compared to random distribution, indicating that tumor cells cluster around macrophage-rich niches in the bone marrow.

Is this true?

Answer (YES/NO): NO